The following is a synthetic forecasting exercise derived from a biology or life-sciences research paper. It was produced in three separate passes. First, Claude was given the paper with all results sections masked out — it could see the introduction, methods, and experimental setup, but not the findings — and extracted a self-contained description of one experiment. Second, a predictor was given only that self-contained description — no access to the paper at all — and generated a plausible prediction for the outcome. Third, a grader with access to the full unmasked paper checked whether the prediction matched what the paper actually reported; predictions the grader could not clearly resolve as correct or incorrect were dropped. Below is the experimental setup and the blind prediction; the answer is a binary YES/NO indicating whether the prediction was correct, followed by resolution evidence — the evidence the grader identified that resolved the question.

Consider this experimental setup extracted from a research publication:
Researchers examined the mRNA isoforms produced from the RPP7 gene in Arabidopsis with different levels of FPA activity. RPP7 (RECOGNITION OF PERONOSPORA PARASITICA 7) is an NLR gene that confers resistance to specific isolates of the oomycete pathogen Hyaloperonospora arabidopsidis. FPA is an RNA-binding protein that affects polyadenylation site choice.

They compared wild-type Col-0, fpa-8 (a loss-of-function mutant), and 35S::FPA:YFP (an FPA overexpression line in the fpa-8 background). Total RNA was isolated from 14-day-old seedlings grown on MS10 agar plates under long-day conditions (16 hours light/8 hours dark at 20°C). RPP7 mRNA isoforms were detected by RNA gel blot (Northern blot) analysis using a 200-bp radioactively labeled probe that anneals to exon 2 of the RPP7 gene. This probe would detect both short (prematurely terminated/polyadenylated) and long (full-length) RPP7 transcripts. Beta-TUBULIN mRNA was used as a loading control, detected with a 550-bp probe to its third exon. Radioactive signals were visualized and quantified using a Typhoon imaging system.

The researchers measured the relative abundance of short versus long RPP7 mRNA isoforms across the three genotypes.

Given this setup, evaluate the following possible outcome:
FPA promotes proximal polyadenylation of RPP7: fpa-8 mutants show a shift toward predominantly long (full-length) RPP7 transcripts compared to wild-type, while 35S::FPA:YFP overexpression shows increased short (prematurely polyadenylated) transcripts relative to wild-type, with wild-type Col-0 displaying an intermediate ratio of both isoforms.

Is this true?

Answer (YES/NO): YES